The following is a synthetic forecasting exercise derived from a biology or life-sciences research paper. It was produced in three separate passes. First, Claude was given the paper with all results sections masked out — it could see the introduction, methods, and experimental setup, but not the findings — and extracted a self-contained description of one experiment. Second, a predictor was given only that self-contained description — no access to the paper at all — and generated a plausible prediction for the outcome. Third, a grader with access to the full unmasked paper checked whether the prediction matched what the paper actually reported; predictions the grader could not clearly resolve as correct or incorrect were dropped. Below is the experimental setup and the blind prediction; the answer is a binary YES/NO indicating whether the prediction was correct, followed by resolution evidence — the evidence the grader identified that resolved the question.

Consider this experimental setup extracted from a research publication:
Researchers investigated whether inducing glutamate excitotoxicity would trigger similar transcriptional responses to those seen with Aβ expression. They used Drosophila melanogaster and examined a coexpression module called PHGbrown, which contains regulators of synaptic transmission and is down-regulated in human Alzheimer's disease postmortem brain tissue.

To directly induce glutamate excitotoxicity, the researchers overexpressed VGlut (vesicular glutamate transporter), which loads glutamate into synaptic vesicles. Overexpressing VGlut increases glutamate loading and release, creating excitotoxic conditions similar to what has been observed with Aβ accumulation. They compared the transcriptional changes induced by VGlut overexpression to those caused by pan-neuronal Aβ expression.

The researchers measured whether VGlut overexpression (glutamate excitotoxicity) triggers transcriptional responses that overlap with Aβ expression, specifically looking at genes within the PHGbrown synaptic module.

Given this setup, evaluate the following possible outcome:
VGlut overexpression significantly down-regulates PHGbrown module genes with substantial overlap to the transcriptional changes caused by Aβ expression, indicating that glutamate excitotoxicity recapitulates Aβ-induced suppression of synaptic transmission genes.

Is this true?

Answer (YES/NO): NO